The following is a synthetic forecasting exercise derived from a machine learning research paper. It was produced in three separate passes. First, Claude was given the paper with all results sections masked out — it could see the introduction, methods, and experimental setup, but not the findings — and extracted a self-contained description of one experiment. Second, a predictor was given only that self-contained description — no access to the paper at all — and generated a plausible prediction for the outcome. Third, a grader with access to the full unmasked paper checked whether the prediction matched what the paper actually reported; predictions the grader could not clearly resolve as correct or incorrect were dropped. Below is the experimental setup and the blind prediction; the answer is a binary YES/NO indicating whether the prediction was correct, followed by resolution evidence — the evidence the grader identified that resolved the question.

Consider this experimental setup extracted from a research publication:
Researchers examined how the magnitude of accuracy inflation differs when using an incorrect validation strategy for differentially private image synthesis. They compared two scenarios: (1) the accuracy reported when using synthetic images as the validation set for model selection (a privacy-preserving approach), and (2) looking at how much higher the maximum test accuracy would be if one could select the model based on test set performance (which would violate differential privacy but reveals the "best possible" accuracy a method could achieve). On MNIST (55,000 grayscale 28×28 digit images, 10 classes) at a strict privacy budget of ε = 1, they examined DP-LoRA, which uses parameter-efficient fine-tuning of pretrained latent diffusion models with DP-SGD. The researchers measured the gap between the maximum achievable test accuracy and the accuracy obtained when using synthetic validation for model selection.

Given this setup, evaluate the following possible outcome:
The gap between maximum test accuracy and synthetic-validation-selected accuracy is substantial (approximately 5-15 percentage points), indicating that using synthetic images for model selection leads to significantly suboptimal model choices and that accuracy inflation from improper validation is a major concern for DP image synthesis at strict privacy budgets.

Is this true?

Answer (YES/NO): NO